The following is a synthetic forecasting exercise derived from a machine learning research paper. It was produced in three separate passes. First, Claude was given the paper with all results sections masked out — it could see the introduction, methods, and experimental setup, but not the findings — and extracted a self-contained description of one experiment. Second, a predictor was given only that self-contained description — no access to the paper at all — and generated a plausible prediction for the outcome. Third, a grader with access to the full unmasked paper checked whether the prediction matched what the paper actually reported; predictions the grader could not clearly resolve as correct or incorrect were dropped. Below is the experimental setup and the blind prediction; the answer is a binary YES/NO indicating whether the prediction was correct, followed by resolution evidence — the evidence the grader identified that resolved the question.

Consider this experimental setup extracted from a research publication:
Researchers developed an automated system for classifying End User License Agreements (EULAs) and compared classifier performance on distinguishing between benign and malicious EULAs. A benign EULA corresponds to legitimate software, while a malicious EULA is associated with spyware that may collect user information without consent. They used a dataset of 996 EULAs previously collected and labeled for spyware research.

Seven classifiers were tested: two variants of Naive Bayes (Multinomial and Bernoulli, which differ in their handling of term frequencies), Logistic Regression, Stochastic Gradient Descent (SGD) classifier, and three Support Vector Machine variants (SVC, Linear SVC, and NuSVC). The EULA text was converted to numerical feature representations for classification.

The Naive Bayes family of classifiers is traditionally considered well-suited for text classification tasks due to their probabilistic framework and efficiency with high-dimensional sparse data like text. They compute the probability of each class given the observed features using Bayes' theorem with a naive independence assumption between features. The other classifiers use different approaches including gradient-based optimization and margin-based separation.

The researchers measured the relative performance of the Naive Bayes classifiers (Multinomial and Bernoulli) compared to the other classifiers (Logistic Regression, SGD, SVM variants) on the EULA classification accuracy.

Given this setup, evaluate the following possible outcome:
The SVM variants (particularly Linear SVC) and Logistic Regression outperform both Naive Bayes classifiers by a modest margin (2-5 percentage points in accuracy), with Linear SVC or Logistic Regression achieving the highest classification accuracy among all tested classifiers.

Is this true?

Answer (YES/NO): NO